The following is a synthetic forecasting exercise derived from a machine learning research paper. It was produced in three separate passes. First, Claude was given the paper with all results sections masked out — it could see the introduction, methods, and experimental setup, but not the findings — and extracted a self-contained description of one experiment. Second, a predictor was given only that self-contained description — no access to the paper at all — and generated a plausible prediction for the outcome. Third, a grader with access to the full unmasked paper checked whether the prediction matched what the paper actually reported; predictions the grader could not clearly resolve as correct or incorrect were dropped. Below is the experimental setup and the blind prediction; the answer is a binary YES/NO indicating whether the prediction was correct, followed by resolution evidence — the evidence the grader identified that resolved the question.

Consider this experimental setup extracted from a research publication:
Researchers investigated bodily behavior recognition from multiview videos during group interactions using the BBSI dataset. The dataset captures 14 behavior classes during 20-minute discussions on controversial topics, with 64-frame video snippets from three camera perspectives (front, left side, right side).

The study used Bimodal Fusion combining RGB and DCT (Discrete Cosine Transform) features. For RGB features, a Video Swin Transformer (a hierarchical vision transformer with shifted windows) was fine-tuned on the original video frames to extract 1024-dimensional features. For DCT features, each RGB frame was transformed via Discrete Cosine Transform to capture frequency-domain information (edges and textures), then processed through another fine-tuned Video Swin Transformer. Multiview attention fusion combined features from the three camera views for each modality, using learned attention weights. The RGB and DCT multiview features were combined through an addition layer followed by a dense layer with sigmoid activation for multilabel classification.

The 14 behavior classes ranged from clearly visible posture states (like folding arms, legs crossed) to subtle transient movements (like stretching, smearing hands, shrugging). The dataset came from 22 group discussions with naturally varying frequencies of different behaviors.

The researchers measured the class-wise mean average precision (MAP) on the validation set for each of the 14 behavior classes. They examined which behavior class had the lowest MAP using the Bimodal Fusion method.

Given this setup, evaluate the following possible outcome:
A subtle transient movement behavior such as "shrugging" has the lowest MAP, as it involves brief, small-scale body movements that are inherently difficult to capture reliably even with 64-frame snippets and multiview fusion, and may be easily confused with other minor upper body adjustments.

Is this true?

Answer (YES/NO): NO